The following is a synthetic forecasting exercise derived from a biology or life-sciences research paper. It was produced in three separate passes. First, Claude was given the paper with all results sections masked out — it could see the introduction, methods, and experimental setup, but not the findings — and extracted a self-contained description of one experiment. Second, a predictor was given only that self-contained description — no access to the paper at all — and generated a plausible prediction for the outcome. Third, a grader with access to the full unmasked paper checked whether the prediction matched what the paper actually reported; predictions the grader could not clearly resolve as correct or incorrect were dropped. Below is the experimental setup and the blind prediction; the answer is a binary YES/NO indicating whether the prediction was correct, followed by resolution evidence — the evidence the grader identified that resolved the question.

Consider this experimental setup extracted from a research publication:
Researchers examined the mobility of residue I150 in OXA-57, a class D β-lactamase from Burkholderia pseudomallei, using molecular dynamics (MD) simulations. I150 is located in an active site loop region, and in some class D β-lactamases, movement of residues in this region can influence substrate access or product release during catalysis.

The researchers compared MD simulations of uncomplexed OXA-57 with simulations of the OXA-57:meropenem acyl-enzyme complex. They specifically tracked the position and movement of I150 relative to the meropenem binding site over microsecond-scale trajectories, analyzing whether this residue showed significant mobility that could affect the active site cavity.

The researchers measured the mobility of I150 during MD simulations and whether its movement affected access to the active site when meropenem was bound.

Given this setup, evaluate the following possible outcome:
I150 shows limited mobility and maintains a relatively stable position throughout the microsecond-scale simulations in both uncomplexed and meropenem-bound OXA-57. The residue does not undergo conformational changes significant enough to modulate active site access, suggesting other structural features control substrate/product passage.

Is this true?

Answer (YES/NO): NO